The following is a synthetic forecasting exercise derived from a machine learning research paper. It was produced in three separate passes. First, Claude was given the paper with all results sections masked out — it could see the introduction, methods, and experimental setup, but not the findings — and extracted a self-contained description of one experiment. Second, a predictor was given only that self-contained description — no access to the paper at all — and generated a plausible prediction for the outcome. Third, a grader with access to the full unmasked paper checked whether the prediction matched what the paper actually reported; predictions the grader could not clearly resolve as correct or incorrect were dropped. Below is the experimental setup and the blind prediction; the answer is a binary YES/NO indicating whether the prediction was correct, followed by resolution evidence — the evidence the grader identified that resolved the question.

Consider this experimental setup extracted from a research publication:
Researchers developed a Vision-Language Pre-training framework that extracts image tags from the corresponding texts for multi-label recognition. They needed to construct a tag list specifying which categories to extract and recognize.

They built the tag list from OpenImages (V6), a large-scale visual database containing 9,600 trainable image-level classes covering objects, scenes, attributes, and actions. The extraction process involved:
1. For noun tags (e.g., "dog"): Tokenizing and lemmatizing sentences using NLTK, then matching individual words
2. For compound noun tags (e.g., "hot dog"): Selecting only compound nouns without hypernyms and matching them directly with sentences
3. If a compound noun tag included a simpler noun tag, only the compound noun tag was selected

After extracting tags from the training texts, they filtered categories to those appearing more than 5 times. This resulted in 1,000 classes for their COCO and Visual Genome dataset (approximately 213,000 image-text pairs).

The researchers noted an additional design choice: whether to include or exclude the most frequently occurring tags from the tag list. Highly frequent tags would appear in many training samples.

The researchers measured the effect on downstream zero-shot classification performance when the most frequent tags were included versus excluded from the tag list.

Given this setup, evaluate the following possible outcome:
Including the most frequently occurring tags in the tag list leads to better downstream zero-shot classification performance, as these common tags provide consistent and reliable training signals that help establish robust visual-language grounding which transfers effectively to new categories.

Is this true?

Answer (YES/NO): NO